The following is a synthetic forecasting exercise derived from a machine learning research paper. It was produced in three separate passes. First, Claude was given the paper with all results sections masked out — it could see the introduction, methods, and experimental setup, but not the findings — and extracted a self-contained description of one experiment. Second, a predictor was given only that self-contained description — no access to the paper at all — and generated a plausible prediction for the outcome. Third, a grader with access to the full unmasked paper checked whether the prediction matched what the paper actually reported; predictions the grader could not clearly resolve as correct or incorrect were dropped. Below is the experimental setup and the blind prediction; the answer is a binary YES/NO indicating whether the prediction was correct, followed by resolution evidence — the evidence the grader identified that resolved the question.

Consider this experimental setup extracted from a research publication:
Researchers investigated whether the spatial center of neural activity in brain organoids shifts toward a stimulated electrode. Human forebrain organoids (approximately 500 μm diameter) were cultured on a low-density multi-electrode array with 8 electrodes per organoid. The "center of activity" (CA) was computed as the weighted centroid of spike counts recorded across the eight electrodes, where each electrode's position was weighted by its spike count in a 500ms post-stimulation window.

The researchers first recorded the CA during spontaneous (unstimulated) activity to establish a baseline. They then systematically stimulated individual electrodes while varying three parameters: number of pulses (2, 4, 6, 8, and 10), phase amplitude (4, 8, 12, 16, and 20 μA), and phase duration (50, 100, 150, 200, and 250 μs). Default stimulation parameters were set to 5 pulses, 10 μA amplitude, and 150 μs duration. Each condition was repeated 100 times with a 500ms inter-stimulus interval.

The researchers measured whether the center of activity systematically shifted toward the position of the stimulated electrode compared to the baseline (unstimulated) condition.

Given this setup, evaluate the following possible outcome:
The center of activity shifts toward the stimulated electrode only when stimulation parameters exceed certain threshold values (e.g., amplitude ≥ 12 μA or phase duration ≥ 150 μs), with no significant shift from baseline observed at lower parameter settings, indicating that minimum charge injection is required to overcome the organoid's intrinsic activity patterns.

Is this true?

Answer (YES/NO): NO